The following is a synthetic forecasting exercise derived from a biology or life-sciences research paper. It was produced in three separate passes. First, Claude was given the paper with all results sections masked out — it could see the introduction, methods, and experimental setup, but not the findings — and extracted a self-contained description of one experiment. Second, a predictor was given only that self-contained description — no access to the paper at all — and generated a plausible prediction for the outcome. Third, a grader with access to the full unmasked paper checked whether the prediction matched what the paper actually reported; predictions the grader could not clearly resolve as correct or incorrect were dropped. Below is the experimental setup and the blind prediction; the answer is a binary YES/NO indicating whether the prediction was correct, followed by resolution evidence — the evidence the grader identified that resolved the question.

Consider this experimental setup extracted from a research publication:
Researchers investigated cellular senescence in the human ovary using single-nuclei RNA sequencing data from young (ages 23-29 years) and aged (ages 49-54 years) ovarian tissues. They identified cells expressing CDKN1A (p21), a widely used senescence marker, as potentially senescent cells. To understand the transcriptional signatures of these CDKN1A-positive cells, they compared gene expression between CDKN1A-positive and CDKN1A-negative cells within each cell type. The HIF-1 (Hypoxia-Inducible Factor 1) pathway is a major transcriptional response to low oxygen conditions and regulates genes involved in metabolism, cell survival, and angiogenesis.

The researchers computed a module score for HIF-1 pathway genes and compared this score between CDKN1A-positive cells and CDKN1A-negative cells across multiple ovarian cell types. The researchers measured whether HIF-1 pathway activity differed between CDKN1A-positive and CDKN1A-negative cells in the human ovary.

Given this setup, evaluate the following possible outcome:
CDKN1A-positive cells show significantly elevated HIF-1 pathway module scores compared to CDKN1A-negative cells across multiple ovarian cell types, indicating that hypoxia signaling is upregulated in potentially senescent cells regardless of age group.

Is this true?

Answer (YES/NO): YES